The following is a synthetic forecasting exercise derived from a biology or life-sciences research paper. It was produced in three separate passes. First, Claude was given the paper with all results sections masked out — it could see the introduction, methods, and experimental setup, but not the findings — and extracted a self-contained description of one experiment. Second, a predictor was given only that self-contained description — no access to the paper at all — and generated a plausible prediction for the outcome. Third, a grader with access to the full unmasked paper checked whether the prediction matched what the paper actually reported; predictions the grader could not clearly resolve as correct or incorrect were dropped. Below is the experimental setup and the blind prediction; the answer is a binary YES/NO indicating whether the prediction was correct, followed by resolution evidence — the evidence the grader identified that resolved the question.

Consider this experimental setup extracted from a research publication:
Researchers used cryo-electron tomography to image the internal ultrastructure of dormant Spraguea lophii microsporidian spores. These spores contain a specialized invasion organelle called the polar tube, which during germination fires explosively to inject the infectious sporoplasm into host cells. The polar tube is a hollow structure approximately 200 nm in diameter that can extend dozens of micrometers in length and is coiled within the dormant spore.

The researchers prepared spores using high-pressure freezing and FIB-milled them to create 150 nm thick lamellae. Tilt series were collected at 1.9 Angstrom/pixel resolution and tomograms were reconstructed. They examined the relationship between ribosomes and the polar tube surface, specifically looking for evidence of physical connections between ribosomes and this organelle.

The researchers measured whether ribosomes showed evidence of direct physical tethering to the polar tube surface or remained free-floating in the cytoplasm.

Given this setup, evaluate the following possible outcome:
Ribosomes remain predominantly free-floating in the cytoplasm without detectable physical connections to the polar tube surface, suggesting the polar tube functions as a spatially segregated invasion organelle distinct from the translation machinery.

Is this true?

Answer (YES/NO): NO